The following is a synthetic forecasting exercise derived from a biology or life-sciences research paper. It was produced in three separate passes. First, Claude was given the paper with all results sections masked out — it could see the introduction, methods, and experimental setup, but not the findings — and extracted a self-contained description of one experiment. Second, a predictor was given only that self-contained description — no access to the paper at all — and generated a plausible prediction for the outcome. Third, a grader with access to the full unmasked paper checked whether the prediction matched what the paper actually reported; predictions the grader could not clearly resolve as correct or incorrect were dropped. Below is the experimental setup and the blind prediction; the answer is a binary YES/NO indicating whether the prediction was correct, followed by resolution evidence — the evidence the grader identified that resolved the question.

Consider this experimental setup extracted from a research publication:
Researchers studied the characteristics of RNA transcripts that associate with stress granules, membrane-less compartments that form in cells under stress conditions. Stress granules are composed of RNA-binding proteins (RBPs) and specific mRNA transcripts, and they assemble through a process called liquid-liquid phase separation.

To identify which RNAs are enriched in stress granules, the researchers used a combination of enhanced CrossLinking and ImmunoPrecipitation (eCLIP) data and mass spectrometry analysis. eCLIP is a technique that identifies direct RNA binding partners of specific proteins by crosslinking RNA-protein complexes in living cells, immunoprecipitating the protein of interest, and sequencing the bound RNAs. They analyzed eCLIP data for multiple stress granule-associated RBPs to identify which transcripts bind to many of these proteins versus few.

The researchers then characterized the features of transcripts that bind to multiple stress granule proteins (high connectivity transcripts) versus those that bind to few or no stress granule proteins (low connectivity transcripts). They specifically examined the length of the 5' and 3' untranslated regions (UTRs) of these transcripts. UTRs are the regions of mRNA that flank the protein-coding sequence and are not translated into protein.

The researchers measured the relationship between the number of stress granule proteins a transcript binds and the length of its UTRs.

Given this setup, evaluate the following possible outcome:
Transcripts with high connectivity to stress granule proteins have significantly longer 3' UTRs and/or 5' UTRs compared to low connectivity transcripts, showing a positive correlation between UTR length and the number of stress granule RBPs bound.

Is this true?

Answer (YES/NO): YES